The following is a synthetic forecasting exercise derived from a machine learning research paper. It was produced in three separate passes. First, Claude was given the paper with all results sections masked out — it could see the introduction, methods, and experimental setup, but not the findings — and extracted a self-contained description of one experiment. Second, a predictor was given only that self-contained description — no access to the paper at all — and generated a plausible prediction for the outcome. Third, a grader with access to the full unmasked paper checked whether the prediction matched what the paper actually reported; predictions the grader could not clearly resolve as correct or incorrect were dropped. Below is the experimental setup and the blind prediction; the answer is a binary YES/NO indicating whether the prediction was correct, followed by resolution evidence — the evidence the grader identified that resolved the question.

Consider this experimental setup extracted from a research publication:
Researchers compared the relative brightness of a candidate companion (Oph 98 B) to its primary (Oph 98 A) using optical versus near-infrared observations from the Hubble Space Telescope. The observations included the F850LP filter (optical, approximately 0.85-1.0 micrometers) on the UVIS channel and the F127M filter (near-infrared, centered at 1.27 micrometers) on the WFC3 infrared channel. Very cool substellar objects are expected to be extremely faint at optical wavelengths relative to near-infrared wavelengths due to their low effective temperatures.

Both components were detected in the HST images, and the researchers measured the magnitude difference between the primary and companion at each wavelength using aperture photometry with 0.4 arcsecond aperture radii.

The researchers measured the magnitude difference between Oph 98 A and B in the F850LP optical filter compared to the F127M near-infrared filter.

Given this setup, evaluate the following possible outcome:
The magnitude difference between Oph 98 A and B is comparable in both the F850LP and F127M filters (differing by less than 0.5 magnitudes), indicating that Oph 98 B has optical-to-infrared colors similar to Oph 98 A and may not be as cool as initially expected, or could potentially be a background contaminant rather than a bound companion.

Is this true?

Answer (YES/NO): NO